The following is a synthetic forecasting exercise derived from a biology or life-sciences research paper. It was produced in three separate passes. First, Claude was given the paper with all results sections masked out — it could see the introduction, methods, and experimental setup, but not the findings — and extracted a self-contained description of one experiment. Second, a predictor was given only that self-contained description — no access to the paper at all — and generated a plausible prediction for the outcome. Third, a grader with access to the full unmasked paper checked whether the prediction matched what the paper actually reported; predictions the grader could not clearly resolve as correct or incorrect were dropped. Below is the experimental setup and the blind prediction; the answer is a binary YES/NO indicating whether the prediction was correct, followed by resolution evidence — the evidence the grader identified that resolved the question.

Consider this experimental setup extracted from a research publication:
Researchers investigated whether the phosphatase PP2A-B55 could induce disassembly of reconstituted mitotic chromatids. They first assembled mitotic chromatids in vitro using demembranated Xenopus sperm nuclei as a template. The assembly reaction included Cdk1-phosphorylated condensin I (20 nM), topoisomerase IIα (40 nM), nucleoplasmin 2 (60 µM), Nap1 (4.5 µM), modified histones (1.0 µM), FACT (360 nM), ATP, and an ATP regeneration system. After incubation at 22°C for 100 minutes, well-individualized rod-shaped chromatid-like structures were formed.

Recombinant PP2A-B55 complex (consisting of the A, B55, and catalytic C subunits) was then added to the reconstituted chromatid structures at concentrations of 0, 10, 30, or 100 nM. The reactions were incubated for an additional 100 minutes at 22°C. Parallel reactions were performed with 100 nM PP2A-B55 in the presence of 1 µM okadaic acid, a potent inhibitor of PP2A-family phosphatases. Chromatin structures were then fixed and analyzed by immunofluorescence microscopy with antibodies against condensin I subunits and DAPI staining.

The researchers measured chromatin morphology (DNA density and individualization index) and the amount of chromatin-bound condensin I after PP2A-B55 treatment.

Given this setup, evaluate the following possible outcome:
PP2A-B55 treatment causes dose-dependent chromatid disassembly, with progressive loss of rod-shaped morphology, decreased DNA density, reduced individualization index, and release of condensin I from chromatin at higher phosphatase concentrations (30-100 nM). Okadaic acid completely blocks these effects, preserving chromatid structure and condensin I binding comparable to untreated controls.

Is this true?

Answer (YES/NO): YES